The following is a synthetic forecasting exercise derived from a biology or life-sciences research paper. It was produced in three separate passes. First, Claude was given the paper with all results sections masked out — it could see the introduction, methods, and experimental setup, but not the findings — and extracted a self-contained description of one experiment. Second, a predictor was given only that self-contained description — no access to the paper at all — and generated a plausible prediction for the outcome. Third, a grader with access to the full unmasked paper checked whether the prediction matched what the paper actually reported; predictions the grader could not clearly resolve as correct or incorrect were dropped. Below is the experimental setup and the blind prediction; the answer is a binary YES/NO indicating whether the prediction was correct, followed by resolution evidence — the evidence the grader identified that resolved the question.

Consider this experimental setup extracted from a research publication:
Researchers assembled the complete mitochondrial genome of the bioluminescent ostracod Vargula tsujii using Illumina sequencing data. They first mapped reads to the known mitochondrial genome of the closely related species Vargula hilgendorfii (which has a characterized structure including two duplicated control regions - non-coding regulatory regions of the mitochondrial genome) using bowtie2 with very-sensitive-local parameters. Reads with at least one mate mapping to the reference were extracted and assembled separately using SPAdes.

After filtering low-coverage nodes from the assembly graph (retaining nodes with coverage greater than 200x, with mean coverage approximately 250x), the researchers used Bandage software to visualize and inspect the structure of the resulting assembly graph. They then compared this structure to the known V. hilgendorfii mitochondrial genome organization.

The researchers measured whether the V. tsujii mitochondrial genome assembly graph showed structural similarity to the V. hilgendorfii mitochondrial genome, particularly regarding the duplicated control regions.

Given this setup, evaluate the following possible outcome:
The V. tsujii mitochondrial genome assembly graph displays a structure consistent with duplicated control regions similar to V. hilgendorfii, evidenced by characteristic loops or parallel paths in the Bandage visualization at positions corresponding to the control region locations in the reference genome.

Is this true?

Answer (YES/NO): YES